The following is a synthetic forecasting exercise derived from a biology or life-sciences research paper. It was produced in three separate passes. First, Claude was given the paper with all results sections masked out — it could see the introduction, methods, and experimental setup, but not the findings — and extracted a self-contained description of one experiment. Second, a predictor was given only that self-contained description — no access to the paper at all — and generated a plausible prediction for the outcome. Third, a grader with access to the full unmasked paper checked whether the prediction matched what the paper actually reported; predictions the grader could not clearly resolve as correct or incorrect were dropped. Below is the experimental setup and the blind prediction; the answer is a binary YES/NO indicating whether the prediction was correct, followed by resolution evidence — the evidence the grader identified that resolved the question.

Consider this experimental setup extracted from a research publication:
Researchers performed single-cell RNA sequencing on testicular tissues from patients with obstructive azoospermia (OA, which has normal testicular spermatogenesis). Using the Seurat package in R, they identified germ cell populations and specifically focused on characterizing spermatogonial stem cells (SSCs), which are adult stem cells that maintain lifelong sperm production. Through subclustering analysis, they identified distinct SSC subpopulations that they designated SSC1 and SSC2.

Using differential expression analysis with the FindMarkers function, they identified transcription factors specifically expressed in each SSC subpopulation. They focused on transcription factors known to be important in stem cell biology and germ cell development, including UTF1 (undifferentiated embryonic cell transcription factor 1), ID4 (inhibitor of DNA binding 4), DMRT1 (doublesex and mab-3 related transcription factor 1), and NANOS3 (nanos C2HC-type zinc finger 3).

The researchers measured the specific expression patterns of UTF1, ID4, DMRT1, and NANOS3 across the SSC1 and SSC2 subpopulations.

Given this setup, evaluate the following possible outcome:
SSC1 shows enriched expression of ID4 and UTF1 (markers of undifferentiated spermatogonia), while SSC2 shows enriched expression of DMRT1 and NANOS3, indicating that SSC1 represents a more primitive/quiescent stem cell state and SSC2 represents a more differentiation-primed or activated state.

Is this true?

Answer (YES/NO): YES